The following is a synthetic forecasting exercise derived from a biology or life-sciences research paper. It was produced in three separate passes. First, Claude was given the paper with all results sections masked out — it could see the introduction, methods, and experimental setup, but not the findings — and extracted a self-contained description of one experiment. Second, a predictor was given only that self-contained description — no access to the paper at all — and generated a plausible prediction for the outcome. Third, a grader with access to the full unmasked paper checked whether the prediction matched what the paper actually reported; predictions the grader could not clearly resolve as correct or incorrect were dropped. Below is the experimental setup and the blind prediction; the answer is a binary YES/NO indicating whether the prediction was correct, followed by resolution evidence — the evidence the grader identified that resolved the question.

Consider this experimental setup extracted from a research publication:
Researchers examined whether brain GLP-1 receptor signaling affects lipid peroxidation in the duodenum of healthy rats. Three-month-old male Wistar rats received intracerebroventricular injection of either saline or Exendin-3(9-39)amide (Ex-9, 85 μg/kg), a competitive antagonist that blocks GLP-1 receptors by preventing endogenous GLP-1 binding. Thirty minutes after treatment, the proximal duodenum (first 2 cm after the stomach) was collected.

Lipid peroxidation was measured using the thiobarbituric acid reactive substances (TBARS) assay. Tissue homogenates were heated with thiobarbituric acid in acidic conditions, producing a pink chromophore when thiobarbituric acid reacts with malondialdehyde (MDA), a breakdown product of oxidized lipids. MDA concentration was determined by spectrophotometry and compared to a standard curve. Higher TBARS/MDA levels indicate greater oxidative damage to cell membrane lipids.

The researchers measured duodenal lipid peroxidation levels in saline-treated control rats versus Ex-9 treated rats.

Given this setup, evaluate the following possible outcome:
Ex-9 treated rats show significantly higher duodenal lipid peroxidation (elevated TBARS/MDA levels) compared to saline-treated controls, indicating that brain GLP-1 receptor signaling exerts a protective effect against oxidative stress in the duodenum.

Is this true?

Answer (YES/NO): YES